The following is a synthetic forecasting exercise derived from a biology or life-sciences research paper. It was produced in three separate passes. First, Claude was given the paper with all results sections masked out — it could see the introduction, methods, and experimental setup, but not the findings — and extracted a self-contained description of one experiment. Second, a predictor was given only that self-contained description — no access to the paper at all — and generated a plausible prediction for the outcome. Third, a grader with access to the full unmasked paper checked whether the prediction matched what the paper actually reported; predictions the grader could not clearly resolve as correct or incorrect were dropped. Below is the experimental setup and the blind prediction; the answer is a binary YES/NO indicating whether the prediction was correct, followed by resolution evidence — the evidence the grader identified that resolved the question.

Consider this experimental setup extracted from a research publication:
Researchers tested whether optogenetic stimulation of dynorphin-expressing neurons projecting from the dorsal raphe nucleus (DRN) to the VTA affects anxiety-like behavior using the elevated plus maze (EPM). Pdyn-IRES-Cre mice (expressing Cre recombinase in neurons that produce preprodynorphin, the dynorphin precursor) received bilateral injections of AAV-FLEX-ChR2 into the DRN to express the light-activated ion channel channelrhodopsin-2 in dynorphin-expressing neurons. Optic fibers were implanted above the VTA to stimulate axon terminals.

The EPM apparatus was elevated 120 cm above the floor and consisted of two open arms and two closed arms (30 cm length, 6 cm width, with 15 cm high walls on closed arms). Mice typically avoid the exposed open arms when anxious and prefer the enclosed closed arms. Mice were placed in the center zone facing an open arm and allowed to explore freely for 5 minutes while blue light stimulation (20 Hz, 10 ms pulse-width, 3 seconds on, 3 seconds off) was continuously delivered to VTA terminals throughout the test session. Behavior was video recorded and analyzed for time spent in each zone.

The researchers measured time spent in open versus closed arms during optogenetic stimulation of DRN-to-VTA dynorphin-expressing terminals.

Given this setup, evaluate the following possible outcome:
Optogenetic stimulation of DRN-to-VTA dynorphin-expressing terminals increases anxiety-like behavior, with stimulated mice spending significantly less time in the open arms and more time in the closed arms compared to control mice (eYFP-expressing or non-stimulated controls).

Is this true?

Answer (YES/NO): YES